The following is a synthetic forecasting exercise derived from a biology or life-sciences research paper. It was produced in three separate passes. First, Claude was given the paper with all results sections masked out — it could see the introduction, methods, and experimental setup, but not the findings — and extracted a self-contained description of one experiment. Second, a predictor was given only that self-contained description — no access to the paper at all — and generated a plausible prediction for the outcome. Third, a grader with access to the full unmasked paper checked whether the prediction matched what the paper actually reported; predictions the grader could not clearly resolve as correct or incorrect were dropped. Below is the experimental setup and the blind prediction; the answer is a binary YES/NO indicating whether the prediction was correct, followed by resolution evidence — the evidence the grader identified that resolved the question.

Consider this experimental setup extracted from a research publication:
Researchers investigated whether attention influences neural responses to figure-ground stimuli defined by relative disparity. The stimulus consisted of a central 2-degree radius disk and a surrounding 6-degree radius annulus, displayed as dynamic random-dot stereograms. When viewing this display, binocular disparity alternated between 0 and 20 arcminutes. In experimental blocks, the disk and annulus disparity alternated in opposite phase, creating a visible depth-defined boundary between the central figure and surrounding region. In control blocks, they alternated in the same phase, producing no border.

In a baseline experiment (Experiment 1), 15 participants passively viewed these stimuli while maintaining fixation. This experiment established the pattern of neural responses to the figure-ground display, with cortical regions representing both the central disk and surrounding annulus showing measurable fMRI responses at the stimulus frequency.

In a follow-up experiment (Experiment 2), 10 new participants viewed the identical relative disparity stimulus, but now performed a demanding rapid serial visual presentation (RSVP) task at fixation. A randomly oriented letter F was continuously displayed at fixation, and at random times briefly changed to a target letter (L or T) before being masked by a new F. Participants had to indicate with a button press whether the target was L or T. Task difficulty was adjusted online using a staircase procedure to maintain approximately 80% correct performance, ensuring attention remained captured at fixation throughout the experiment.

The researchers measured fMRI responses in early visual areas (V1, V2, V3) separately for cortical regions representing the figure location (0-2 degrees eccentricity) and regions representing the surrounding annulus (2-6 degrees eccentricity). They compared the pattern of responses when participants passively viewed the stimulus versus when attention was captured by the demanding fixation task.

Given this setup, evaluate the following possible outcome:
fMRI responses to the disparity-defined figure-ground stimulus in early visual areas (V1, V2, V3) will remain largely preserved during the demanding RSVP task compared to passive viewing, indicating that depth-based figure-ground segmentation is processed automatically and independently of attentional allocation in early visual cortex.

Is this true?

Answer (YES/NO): NO